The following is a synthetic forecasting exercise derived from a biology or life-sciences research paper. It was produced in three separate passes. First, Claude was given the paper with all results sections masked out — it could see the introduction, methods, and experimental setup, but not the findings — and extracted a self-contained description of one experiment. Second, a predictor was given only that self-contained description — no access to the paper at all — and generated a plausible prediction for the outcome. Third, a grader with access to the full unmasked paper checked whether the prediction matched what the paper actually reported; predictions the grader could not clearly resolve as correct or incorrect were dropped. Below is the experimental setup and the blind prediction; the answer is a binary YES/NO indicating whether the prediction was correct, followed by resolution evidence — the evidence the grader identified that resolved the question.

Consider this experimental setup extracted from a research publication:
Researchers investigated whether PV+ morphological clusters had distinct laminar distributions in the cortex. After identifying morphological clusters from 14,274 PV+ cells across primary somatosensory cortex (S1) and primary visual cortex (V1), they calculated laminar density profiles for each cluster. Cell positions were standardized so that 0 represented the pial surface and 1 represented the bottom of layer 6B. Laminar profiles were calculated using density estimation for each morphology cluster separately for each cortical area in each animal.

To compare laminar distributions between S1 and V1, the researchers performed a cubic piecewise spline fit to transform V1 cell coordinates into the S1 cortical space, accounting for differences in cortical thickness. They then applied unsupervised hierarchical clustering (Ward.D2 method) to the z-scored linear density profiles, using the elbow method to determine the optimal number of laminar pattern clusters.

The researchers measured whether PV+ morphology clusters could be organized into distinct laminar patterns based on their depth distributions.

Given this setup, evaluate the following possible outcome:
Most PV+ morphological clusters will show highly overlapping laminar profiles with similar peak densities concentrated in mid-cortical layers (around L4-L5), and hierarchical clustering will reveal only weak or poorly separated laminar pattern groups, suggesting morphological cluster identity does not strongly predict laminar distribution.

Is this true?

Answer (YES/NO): NO